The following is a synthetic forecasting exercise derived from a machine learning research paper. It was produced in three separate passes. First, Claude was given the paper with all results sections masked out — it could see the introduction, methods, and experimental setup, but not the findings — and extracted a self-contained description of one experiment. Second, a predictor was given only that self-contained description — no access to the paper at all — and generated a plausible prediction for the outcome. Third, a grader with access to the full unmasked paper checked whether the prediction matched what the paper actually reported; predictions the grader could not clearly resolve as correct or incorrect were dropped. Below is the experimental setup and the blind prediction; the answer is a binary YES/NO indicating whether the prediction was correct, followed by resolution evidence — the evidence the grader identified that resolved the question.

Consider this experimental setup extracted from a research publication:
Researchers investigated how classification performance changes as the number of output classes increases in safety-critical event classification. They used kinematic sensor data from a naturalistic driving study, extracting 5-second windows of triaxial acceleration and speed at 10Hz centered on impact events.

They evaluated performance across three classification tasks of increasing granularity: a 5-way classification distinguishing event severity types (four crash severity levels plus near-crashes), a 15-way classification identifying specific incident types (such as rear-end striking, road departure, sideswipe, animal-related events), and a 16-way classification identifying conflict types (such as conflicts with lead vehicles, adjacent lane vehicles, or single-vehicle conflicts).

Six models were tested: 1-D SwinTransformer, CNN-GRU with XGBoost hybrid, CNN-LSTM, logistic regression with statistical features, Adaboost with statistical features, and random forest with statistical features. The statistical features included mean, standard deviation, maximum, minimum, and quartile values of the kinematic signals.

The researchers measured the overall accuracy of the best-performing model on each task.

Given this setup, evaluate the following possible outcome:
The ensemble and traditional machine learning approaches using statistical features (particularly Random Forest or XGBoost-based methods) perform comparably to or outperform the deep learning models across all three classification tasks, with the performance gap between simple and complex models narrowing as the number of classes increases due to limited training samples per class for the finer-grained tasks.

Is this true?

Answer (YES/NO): YES